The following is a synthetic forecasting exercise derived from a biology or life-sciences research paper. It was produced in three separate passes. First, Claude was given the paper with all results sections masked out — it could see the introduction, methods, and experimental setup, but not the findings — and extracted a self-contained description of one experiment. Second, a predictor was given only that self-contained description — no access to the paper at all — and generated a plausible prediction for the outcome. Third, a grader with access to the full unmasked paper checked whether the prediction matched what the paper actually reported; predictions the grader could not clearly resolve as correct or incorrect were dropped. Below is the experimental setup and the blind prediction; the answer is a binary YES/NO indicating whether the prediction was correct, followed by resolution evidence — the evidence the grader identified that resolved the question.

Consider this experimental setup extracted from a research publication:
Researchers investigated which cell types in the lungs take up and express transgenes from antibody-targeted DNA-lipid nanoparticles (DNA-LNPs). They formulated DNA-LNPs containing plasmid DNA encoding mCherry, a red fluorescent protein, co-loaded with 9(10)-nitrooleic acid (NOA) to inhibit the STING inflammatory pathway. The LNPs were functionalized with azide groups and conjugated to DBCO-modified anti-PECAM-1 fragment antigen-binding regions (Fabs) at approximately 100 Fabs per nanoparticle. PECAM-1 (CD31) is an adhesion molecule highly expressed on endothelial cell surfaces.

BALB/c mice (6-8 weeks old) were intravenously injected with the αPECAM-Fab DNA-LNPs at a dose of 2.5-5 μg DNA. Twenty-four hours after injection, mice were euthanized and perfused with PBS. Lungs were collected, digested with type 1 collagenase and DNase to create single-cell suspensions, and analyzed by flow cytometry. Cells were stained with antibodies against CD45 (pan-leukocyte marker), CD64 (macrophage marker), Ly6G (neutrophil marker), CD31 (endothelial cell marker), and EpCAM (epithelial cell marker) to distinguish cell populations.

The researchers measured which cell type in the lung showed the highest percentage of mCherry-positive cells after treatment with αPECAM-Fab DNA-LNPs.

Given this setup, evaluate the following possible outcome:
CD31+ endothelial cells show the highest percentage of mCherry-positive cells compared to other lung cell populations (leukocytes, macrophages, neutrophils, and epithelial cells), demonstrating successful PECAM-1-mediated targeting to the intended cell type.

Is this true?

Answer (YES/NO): YES